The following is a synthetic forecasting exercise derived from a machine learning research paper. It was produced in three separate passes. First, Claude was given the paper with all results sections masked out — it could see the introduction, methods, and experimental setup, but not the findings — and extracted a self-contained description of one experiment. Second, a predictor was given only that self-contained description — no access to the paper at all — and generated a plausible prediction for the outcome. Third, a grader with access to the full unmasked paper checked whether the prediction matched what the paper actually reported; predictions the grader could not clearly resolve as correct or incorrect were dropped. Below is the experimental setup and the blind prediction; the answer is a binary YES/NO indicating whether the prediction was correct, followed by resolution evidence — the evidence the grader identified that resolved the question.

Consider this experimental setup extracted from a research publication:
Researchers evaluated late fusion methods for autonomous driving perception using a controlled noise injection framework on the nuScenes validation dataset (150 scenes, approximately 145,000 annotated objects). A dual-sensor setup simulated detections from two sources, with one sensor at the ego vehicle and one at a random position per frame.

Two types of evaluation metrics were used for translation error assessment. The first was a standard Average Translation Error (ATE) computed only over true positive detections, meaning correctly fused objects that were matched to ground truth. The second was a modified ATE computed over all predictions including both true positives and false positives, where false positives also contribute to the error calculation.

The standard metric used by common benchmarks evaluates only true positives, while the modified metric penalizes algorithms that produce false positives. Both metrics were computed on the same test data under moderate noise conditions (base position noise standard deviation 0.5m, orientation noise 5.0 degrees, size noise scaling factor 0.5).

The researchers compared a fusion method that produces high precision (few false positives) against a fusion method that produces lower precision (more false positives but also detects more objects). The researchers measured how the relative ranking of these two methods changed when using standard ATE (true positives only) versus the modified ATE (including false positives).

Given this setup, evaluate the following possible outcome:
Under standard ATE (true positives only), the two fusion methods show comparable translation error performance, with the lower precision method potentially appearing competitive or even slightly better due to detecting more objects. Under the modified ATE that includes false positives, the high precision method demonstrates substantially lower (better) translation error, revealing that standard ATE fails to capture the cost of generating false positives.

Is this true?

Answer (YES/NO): NO